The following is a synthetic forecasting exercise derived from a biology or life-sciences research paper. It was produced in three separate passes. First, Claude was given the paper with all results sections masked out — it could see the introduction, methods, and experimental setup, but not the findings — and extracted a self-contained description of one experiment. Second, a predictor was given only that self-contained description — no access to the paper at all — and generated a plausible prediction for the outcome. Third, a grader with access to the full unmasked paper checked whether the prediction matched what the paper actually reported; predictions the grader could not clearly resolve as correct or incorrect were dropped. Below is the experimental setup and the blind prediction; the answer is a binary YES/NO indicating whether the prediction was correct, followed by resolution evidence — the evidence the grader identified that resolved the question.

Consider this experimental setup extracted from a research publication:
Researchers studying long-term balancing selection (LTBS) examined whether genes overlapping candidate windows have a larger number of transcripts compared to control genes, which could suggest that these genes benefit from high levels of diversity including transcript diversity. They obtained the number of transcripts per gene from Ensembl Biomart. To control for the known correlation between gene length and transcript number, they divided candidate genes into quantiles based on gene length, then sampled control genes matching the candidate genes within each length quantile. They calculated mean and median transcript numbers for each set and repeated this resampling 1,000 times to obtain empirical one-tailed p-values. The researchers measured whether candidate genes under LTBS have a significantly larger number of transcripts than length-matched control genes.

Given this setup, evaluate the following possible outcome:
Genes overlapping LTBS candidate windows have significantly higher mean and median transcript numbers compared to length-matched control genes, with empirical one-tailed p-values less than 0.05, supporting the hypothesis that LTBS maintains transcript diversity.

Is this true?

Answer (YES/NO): YES